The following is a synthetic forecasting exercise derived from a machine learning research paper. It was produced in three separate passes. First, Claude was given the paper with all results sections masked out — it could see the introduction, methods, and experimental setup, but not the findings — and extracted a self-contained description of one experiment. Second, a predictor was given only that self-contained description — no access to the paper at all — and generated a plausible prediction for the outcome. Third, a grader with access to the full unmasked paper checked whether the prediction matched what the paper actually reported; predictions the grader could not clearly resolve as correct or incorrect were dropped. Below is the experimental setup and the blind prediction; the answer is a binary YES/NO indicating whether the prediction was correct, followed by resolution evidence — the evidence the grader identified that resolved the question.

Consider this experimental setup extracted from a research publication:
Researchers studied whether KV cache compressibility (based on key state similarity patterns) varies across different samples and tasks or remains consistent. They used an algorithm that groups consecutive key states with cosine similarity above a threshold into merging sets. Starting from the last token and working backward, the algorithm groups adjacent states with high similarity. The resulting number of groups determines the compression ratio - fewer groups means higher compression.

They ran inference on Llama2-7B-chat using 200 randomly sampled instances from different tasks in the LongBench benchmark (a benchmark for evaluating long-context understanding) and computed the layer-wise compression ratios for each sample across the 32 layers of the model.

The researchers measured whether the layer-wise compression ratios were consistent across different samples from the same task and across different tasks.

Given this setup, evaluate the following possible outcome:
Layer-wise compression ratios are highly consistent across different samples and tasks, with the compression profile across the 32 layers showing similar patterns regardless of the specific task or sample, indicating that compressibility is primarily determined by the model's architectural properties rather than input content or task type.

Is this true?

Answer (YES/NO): YES